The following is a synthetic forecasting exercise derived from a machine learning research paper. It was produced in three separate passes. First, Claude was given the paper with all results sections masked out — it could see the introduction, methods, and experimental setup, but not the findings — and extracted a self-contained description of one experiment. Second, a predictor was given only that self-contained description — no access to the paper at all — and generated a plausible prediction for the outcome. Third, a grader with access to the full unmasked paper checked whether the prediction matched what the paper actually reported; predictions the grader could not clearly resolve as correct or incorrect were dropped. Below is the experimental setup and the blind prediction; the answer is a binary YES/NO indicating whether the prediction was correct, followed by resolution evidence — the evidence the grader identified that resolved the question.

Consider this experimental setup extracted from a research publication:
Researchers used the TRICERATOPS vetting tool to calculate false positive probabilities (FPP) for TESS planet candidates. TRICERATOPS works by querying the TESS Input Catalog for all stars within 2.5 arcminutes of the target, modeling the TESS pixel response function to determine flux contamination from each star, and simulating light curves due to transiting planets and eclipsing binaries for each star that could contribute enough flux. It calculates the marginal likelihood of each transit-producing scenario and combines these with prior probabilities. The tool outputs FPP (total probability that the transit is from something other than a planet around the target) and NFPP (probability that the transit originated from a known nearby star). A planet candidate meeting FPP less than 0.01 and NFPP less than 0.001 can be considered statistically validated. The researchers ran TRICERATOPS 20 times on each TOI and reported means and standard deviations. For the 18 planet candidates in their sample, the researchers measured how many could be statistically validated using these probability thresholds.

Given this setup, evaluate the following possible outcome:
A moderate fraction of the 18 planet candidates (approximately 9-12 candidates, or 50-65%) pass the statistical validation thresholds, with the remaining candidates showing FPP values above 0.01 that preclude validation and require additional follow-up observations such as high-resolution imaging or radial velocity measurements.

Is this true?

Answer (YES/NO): NO